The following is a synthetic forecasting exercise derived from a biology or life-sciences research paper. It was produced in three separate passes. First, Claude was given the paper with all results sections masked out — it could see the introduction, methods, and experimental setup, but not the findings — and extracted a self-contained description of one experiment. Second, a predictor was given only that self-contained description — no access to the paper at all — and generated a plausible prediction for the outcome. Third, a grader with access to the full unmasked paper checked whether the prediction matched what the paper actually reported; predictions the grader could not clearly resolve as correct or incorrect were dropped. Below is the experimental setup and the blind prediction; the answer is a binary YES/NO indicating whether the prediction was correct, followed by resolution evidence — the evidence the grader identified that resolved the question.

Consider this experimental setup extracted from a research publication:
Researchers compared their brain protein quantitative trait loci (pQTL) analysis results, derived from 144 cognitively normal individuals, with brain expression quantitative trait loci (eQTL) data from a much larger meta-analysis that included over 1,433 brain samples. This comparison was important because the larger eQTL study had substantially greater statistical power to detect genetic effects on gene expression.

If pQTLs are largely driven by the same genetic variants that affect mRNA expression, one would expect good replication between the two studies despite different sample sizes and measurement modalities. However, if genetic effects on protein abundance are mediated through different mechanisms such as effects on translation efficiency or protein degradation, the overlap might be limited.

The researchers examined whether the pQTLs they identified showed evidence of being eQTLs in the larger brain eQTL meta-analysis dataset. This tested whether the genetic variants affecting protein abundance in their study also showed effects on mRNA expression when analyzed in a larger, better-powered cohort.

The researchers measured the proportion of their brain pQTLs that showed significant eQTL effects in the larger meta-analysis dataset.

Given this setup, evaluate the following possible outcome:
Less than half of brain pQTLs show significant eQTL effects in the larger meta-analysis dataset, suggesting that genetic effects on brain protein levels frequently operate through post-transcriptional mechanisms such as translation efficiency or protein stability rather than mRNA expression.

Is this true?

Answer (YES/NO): YES